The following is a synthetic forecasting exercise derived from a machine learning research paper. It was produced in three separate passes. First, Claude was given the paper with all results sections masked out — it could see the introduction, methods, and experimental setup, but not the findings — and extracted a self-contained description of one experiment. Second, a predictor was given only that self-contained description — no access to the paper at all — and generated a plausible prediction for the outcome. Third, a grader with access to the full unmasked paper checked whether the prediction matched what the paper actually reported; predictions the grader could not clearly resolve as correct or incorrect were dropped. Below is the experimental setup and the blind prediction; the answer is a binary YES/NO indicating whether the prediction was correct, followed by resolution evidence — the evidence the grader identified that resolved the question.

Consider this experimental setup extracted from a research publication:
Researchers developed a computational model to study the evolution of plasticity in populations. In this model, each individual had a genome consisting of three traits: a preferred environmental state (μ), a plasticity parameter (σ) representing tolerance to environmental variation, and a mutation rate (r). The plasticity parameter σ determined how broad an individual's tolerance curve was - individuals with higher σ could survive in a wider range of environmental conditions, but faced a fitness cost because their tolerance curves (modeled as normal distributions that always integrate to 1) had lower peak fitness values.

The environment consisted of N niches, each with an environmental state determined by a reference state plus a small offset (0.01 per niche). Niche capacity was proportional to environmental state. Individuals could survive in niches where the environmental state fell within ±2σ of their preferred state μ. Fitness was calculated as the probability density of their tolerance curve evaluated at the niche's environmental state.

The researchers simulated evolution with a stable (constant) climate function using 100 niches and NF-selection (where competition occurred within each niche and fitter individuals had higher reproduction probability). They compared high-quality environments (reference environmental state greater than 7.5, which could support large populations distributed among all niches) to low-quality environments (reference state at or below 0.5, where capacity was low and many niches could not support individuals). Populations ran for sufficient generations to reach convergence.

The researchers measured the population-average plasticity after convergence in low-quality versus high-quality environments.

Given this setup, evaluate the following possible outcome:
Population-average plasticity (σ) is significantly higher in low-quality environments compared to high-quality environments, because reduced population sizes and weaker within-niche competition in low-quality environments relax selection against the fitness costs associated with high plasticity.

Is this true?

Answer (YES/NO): YES